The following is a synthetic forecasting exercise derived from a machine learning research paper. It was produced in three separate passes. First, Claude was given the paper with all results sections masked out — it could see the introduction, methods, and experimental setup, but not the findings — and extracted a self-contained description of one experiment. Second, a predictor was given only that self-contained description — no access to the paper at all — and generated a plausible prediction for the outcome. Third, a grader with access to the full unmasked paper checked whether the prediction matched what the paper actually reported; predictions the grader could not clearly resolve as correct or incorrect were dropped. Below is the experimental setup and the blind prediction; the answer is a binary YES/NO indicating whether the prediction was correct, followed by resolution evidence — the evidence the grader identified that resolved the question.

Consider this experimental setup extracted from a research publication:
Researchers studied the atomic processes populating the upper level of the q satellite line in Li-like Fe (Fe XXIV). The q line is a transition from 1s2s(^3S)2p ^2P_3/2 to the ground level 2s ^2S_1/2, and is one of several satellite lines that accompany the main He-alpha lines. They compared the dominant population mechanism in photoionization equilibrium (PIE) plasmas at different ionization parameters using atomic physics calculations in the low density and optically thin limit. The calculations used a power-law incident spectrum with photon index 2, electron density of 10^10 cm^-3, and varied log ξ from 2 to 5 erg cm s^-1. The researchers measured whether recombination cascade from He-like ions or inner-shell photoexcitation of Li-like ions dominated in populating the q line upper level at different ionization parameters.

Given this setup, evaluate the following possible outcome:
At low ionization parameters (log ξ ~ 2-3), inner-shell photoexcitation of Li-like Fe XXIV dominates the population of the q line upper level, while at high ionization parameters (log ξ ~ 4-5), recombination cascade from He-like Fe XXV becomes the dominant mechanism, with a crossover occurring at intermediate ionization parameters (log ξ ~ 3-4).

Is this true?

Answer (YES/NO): YES